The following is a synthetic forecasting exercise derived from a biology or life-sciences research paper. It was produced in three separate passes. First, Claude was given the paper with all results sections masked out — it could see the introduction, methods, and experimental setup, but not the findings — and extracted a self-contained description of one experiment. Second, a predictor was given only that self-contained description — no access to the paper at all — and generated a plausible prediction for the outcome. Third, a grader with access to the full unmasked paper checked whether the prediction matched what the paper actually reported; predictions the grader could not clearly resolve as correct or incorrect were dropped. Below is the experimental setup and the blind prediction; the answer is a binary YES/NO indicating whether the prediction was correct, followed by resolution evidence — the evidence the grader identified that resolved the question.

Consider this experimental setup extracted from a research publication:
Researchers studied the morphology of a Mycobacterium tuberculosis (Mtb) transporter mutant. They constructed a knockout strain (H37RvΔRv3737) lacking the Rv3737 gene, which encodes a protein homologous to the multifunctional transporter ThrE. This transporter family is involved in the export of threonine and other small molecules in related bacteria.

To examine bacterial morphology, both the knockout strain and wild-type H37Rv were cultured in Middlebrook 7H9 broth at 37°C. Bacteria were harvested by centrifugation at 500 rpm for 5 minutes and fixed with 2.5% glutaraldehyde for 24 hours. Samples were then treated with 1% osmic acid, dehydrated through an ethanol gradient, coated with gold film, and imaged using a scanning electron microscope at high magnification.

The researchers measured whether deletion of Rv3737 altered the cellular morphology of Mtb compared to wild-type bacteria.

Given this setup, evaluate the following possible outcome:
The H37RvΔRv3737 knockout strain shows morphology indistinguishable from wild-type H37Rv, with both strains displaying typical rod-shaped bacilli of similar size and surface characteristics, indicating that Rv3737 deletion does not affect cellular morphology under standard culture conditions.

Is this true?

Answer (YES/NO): NO